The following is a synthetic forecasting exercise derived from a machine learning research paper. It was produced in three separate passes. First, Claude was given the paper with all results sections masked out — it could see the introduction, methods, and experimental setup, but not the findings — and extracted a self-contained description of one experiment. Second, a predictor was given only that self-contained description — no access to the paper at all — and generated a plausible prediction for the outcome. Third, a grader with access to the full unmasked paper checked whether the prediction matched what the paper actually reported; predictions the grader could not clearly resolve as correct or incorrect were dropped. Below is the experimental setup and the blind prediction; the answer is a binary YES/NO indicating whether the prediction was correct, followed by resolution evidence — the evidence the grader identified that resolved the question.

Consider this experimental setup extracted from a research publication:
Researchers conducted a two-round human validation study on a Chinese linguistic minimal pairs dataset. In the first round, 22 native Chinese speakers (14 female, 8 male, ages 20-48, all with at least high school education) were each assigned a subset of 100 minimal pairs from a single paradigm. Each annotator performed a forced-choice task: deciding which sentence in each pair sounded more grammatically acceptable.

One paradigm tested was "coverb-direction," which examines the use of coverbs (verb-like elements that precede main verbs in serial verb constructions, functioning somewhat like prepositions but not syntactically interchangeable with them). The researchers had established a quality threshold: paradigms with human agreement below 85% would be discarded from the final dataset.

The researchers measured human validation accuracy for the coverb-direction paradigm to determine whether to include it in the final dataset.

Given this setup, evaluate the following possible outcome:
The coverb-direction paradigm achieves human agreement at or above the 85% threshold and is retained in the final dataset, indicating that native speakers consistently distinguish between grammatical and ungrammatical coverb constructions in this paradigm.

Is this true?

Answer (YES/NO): NO